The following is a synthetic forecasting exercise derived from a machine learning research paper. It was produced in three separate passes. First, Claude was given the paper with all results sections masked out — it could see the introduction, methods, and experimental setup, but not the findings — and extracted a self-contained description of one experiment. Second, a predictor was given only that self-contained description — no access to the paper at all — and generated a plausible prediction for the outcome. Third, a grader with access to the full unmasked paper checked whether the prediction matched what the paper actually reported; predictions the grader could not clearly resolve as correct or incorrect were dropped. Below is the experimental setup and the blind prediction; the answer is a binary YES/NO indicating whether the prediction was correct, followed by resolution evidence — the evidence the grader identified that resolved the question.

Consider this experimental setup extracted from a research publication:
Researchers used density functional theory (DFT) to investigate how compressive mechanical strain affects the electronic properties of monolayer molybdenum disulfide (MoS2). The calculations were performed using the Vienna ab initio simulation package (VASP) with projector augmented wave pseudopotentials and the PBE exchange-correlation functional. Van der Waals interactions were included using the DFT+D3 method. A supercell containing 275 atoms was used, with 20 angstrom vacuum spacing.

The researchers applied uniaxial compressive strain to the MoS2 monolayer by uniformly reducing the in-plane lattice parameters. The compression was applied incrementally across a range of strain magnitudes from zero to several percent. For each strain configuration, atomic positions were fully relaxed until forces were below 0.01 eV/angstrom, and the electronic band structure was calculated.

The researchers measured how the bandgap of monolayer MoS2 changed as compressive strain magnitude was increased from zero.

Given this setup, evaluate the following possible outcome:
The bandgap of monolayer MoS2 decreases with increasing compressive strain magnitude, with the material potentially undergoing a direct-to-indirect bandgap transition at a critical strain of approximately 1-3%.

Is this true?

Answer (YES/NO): NO